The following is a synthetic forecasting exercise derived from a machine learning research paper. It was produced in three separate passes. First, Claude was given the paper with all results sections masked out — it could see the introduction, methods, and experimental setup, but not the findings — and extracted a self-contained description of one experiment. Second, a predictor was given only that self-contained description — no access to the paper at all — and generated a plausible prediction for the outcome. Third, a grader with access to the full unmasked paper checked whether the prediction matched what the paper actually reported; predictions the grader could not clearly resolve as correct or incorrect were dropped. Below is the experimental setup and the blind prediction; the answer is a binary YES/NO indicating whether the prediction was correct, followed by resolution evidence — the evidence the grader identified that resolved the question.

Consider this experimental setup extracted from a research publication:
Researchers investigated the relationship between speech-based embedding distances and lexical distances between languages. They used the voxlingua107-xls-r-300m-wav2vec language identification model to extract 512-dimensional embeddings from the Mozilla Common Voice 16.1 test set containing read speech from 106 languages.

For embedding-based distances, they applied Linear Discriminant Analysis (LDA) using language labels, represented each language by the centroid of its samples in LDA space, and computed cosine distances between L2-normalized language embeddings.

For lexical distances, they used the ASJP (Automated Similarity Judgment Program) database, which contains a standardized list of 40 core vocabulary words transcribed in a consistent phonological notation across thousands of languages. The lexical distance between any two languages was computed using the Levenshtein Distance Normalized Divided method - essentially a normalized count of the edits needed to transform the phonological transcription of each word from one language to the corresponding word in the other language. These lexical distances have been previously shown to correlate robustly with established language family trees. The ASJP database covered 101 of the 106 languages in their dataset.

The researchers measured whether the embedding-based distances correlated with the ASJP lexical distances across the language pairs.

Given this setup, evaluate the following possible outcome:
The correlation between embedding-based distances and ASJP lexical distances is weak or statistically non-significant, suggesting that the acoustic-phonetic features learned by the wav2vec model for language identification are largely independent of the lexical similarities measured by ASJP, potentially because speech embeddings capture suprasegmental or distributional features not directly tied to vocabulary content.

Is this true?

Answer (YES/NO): NO